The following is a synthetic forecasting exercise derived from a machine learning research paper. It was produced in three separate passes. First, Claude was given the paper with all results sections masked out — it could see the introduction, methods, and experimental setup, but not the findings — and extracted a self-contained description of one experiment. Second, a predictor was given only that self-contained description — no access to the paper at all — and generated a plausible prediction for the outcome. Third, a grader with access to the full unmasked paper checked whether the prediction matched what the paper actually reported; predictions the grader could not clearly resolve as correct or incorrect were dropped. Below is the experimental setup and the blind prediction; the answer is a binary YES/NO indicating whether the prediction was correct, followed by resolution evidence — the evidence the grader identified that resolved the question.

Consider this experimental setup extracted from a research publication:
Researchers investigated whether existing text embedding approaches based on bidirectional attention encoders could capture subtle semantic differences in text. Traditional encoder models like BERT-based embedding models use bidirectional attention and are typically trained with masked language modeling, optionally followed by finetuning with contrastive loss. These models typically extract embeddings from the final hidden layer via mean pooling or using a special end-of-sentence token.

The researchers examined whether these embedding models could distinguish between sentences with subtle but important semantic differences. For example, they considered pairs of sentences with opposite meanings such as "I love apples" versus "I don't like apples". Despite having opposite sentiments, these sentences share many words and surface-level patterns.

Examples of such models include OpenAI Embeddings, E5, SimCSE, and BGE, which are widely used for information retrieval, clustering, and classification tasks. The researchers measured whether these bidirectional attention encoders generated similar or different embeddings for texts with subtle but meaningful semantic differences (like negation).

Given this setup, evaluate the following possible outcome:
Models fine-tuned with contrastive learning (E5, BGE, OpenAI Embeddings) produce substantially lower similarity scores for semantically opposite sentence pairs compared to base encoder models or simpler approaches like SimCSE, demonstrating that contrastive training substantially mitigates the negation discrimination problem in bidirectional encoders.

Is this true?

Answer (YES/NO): NO